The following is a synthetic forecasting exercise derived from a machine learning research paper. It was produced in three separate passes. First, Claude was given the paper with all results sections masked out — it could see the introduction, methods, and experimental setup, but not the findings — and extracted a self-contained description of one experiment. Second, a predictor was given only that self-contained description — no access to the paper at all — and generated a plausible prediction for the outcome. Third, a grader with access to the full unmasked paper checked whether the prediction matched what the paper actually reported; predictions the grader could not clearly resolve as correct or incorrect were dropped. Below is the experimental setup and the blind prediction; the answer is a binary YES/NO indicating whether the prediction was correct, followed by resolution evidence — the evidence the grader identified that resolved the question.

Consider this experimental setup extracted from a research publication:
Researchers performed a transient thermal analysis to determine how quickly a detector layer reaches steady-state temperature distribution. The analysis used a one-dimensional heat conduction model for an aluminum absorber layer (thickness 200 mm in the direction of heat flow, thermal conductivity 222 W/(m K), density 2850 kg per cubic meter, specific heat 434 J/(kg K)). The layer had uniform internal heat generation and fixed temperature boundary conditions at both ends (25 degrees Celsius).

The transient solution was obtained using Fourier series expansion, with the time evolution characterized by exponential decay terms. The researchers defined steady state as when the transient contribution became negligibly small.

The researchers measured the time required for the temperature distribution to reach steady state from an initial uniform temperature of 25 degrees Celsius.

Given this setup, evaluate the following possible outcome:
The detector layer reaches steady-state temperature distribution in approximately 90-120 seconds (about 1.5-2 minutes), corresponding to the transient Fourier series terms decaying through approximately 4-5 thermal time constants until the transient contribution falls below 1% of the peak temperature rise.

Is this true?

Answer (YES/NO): NO